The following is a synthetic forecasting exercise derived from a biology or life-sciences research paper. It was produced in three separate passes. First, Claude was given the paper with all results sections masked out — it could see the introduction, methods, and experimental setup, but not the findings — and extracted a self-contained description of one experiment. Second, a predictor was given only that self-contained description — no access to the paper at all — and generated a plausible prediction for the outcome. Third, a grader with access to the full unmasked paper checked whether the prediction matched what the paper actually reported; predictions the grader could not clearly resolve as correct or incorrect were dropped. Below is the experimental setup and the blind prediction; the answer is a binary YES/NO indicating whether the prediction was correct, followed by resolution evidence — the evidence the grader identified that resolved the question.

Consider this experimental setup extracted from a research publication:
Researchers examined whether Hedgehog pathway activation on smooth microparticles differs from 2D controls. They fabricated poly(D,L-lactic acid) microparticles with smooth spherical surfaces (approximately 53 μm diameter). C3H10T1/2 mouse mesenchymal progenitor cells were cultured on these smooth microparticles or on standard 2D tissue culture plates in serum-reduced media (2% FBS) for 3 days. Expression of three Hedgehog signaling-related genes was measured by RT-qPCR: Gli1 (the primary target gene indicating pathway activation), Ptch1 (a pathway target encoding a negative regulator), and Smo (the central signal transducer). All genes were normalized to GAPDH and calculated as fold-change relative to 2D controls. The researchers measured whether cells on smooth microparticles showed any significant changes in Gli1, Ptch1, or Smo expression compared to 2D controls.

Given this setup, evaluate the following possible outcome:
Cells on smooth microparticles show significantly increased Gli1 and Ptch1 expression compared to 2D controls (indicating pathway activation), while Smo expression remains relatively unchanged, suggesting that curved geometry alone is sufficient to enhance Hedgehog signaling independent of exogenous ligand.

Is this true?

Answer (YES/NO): NO